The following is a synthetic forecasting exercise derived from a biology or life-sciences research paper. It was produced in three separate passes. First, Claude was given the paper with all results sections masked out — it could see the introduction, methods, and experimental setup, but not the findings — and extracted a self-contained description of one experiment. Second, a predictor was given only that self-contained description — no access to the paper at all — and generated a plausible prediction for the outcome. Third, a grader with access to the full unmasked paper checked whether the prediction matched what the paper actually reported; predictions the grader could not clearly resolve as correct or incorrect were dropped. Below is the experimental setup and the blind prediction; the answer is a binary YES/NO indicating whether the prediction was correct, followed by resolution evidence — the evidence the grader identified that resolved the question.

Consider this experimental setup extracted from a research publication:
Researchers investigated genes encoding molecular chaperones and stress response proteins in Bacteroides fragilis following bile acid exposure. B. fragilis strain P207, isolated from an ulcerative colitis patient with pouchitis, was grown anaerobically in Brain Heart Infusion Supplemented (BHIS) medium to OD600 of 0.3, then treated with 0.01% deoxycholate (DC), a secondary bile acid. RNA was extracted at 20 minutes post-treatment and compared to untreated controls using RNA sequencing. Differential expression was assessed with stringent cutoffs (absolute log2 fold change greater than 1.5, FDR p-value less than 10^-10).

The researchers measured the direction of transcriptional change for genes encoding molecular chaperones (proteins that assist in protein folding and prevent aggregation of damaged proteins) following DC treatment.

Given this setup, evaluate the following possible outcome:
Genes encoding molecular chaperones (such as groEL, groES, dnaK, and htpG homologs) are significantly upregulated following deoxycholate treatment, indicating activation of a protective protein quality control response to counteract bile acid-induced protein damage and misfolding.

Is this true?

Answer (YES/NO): YES